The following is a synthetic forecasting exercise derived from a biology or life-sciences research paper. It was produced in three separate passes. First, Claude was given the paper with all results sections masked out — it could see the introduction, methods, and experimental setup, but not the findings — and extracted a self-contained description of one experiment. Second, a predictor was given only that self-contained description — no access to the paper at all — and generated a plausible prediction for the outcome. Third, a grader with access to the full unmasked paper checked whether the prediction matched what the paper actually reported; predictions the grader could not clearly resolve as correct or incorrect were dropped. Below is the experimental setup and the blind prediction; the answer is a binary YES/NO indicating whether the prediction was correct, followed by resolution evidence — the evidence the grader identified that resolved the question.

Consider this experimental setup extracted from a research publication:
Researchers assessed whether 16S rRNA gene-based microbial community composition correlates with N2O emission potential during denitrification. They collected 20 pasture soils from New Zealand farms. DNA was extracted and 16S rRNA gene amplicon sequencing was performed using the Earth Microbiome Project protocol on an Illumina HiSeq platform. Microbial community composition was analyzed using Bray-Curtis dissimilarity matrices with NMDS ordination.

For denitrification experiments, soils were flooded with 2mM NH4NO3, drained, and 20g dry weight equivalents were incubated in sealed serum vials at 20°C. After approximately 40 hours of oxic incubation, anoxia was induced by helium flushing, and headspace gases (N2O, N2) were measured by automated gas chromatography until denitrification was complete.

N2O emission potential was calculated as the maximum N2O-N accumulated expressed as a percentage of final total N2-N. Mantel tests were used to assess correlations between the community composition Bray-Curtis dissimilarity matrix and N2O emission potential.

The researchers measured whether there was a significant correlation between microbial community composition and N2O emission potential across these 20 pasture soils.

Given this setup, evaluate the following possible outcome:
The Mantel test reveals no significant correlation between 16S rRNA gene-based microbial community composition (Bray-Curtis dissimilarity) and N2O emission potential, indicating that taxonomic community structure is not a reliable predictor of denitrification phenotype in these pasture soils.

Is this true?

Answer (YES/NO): NO